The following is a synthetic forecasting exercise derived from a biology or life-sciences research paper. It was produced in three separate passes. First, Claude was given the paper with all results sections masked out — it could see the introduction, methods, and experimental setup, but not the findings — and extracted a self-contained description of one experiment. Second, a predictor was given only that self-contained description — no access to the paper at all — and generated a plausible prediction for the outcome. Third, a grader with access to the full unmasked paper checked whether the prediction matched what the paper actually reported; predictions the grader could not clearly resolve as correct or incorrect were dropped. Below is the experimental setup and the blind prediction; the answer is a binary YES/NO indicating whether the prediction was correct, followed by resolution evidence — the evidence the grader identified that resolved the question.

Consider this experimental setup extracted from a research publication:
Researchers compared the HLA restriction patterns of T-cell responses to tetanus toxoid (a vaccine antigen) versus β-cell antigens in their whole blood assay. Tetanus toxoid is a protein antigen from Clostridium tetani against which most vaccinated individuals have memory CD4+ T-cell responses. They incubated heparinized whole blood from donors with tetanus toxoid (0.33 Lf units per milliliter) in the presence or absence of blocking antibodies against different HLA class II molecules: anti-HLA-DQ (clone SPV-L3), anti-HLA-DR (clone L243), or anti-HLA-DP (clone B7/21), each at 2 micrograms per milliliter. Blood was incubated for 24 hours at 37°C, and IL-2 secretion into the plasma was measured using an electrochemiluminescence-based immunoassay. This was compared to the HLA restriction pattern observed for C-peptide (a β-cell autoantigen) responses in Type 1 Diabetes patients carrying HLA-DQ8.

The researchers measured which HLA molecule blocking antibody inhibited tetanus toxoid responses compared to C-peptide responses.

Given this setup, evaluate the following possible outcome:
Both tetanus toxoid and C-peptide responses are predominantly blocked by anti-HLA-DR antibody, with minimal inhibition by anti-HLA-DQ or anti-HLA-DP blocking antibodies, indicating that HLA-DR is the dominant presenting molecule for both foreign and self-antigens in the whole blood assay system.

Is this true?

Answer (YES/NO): NO